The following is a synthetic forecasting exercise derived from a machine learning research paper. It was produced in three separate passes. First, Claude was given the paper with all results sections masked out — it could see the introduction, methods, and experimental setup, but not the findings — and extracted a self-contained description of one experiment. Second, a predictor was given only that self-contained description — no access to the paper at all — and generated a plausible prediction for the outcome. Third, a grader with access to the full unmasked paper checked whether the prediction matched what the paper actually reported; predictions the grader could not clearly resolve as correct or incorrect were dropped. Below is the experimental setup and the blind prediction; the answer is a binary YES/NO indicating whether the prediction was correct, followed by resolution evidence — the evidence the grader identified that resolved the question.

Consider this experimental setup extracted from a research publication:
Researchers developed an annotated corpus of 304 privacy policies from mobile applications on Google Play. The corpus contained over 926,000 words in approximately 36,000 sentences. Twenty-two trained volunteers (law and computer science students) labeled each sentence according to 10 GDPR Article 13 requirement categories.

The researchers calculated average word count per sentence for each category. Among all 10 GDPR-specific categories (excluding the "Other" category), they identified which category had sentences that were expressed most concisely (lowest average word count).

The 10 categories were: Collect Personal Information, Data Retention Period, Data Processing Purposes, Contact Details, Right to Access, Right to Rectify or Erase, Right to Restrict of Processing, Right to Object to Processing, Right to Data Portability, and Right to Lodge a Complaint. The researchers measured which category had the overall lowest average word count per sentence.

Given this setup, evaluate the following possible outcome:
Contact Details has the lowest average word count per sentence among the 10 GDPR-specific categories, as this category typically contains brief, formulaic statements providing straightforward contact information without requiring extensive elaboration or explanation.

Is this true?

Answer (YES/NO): NO